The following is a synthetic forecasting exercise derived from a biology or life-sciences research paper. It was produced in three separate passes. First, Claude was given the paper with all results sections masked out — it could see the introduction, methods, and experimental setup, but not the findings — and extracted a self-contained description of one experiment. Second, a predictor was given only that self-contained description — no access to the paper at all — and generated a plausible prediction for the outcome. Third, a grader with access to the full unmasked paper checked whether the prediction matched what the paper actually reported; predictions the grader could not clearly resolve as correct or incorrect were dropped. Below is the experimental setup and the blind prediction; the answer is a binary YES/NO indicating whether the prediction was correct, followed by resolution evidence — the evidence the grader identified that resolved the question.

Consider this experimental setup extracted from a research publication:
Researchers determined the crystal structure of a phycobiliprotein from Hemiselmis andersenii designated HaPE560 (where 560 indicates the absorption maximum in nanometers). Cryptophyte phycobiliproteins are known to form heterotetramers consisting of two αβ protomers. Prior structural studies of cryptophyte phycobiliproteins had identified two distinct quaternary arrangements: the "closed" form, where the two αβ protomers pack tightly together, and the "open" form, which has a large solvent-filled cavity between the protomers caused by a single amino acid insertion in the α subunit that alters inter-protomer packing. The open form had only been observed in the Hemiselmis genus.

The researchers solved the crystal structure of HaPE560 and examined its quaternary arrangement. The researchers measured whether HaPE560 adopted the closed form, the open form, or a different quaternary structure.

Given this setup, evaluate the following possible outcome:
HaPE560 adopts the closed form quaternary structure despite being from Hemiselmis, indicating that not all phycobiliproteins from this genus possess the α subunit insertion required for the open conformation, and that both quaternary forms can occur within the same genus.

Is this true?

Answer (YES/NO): NO